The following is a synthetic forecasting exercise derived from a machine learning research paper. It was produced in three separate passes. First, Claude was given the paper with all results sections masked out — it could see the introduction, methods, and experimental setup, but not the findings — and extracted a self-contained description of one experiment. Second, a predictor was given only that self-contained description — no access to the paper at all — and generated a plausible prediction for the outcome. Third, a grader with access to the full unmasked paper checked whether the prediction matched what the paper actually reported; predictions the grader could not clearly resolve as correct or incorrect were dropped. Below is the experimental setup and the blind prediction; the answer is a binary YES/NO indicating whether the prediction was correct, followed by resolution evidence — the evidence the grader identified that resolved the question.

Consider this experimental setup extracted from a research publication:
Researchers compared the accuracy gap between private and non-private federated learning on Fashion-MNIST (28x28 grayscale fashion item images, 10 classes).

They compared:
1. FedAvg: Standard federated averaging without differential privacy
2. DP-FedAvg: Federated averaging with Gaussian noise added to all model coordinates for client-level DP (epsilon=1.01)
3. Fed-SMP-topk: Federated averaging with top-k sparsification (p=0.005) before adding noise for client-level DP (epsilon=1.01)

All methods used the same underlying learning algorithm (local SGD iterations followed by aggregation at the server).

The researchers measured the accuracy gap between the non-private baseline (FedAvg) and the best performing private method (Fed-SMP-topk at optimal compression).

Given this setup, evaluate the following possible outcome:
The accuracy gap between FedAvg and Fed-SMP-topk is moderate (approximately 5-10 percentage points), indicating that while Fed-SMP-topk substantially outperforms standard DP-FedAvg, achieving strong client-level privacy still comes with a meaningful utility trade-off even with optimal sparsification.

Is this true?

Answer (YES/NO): YES